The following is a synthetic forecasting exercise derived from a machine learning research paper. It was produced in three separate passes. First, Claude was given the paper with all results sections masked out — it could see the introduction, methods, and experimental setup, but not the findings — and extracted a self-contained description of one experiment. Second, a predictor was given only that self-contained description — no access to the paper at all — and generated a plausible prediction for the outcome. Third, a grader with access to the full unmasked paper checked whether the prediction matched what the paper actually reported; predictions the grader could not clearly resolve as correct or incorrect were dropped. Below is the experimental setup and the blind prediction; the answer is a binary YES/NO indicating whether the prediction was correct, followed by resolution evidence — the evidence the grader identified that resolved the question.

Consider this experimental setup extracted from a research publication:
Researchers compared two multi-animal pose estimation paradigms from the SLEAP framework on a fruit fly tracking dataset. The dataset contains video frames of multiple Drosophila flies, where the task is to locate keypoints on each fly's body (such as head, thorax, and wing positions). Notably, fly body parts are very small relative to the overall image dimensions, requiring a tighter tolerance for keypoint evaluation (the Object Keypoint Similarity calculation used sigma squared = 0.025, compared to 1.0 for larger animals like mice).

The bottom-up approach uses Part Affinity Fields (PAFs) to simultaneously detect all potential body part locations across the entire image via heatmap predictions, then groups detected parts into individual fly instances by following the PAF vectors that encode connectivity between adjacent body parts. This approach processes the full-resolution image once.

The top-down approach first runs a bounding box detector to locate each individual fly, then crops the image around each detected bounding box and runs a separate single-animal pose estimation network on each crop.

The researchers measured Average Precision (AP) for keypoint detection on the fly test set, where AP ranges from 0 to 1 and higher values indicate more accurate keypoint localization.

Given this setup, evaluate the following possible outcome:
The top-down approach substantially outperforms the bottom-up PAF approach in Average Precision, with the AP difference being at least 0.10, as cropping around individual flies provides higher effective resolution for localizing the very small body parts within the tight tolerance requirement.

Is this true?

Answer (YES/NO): NO